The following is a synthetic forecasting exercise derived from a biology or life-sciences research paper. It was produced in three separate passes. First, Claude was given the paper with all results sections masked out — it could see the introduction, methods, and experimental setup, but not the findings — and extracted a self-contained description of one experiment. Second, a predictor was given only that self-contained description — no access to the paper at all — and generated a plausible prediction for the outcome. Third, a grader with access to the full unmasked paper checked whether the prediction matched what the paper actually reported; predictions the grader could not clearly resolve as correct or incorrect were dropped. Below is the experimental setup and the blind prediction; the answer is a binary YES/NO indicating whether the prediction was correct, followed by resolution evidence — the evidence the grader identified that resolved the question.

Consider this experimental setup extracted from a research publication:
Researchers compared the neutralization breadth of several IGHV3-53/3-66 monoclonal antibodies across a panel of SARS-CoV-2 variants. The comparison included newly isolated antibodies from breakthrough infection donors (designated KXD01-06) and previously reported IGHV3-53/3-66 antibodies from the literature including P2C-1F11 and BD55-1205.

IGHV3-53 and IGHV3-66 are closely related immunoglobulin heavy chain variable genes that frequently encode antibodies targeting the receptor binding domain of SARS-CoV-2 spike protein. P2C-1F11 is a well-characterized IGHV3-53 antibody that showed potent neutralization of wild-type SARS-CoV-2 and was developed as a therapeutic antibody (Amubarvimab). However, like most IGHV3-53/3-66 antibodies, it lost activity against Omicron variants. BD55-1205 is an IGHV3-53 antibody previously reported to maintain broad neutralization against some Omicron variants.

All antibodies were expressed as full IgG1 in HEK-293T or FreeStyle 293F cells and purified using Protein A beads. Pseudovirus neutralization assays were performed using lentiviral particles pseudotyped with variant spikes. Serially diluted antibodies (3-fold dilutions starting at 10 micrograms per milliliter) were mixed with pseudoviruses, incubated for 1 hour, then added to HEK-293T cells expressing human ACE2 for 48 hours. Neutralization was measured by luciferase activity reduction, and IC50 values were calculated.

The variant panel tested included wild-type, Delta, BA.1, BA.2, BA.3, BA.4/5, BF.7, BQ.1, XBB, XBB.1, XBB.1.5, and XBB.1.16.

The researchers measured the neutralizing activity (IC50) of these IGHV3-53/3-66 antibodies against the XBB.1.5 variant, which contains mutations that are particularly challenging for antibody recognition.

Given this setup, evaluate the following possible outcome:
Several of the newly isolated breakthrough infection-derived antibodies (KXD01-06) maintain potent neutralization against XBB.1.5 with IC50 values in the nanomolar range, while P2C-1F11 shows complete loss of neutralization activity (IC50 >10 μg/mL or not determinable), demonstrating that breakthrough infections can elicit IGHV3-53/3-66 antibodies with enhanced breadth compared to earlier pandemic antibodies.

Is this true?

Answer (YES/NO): YES